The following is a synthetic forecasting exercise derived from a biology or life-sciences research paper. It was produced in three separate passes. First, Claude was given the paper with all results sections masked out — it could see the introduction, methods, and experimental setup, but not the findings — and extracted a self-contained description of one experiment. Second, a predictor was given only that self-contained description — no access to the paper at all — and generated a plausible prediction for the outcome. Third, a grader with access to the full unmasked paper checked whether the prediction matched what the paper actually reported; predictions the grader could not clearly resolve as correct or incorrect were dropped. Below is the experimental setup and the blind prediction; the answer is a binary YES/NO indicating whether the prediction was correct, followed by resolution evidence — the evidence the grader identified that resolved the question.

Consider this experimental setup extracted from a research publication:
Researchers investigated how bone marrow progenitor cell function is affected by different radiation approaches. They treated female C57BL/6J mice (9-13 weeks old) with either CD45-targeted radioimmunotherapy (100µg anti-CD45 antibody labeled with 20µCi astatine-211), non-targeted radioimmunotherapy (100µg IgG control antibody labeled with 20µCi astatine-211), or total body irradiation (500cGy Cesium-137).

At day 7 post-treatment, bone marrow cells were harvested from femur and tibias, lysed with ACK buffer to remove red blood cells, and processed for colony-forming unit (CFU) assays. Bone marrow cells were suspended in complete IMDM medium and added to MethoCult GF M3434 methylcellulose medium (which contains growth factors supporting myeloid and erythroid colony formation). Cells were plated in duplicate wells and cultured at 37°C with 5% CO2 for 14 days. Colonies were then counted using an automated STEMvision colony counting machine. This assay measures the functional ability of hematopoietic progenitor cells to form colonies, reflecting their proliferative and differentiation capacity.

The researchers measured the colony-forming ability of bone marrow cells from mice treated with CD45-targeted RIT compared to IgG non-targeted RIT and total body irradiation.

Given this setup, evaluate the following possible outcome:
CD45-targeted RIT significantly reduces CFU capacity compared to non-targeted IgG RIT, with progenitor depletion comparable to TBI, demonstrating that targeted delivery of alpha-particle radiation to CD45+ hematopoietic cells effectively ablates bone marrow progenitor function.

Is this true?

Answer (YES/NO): NO